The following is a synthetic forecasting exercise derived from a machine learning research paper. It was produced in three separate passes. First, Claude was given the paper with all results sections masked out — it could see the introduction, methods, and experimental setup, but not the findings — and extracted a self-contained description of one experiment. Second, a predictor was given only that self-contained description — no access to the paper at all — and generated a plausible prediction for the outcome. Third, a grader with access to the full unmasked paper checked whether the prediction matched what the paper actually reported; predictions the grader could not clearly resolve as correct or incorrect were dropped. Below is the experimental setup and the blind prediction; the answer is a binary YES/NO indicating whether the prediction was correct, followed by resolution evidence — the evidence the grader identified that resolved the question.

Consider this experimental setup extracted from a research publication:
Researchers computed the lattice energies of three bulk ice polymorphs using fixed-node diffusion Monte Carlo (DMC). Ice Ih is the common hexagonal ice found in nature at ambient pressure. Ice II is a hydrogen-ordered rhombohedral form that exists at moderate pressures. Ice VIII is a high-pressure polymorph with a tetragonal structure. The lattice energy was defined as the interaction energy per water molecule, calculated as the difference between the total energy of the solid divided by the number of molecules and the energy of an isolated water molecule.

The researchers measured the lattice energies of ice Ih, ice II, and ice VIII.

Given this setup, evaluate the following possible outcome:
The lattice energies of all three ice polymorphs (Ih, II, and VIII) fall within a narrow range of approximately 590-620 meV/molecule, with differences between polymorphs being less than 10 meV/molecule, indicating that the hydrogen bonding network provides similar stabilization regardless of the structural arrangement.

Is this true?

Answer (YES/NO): NO